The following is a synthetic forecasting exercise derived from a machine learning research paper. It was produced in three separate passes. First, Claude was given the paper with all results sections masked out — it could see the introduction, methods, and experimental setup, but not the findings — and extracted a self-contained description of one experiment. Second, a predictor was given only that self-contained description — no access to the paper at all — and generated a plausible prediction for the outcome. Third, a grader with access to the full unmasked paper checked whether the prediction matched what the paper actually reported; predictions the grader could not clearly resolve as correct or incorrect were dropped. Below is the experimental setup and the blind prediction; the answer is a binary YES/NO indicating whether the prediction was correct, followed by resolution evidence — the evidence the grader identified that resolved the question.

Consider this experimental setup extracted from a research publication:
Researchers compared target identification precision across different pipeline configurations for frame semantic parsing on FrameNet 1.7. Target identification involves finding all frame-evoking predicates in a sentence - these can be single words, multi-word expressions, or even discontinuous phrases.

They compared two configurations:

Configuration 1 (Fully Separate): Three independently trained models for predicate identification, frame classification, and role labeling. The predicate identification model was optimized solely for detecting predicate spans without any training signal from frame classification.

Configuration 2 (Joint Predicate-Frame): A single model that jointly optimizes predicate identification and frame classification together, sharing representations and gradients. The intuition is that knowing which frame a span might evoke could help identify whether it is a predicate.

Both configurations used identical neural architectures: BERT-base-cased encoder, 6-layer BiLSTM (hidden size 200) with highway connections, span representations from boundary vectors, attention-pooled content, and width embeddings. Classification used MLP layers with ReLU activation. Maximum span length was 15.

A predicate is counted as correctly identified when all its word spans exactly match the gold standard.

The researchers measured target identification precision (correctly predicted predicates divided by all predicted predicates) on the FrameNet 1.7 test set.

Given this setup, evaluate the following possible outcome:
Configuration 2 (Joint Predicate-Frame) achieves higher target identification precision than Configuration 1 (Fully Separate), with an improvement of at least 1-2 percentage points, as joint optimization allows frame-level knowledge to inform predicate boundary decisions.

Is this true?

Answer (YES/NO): NO